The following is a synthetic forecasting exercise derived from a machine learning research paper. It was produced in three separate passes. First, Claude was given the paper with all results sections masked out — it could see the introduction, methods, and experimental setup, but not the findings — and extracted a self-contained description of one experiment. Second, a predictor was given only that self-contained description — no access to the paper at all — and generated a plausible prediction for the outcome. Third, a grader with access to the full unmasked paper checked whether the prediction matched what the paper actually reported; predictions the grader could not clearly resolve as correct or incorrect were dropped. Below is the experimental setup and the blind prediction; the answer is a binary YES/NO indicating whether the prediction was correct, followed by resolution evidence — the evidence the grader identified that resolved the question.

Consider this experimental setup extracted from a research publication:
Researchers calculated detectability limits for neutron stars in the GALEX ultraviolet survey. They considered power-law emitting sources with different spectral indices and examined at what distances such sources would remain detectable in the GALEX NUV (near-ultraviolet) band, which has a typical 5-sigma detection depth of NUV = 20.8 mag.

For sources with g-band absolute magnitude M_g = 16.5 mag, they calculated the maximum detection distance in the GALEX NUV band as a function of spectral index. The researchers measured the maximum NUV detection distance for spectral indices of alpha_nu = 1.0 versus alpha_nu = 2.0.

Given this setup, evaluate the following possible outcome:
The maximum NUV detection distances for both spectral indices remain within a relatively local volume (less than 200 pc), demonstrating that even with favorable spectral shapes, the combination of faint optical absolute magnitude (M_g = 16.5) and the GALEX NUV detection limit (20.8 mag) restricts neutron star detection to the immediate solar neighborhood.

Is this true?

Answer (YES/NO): YES